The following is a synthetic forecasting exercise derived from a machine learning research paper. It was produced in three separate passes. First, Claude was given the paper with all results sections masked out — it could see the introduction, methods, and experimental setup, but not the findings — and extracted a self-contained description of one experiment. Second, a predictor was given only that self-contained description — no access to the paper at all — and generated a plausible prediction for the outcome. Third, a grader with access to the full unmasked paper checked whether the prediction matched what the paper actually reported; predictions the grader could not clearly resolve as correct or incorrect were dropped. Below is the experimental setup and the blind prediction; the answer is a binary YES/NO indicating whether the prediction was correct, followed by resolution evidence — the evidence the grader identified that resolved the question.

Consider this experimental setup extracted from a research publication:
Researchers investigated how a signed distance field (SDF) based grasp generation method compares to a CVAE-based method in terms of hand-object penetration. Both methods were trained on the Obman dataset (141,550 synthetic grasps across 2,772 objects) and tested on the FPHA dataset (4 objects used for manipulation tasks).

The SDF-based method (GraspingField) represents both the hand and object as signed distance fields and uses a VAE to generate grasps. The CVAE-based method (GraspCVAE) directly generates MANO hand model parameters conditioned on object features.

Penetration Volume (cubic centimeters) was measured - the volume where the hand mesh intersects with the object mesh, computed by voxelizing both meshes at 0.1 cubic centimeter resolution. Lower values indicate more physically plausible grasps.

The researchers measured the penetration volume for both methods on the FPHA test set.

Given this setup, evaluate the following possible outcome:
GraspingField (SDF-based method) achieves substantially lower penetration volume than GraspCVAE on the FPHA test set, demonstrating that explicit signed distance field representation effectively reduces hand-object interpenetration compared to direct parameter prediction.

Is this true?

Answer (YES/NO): NO